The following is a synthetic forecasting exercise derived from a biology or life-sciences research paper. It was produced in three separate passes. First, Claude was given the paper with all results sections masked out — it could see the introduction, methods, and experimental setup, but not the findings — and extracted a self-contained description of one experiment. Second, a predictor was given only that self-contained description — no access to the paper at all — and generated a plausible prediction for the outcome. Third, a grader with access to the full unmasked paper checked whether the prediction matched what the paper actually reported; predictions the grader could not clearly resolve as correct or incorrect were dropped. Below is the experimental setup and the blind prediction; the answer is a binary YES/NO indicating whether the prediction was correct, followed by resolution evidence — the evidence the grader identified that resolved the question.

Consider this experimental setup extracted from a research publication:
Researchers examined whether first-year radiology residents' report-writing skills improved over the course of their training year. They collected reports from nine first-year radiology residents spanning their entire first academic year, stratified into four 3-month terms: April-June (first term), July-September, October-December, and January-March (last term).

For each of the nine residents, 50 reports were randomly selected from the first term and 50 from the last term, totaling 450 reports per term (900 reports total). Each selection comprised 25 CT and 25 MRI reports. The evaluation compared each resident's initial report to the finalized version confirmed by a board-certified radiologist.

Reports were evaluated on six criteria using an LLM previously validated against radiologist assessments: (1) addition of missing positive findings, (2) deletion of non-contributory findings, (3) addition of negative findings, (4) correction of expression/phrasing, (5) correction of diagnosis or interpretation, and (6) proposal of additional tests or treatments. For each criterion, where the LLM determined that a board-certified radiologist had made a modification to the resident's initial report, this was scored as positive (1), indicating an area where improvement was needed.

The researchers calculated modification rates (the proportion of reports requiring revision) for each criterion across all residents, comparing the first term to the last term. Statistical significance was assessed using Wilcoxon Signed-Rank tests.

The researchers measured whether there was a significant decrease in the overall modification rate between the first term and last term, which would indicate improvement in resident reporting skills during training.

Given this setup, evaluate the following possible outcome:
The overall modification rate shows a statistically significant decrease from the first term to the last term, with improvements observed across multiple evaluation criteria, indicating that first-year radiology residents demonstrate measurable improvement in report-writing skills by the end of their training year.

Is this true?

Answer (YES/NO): YES